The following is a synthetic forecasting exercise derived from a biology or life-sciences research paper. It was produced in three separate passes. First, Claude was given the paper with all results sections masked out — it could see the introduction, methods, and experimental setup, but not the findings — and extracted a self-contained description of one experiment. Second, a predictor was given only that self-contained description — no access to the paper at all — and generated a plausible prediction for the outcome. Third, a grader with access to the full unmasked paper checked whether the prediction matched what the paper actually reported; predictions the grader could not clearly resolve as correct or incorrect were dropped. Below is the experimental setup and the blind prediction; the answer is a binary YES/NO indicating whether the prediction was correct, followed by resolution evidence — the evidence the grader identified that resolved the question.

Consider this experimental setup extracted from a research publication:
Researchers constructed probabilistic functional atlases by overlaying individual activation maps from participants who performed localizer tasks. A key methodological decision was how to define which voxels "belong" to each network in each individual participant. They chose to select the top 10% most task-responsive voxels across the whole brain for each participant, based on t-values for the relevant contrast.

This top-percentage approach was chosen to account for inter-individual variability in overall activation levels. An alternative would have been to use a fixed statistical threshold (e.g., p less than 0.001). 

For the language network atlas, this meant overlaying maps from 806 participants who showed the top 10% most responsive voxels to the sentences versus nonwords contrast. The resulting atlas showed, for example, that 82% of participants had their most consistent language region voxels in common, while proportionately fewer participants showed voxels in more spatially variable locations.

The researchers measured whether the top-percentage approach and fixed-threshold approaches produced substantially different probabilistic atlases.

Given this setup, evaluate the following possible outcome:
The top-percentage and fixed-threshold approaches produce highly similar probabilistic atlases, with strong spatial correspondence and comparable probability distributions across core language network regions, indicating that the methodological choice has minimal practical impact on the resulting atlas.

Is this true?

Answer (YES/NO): YES